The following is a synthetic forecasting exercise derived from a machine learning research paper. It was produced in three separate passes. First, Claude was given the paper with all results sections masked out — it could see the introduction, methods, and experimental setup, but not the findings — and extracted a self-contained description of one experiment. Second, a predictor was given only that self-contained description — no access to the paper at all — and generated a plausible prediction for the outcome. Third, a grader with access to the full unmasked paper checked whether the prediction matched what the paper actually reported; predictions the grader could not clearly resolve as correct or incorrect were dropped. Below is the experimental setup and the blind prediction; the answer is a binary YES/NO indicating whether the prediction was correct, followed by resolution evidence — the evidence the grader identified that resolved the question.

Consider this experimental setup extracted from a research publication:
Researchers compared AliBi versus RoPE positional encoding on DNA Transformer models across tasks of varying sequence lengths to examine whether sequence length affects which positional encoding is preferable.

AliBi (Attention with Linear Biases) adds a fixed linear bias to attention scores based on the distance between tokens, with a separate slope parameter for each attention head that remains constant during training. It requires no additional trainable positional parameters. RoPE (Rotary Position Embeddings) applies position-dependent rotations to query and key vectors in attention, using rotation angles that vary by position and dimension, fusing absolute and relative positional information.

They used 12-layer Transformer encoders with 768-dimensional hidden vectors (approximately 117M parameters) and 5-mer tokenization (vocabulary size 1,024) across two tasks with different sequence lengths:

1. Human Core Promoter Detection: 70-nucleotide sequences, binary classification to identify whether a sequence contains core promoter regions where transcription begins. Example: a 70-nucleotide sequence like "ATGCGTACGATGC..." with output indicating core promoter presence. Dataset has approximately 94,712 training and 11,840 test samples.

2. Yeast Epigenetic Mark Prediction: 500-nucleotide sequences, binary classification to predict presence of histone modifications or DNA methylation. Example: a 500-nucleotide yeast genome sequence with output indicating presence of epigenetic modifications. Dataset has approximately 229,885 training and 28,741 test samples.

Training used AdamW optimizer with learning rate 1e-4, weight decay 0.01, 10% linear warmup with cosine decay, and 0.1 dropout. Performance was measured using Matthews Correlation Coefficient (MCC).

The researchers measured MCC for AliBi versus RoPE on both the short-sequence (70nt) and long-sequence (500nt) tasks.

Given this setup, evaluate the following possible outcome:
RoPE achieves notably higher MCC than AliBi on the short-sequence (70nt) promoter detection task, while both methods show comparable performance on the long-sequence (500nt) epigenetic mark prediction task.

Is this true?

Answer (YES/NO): NO